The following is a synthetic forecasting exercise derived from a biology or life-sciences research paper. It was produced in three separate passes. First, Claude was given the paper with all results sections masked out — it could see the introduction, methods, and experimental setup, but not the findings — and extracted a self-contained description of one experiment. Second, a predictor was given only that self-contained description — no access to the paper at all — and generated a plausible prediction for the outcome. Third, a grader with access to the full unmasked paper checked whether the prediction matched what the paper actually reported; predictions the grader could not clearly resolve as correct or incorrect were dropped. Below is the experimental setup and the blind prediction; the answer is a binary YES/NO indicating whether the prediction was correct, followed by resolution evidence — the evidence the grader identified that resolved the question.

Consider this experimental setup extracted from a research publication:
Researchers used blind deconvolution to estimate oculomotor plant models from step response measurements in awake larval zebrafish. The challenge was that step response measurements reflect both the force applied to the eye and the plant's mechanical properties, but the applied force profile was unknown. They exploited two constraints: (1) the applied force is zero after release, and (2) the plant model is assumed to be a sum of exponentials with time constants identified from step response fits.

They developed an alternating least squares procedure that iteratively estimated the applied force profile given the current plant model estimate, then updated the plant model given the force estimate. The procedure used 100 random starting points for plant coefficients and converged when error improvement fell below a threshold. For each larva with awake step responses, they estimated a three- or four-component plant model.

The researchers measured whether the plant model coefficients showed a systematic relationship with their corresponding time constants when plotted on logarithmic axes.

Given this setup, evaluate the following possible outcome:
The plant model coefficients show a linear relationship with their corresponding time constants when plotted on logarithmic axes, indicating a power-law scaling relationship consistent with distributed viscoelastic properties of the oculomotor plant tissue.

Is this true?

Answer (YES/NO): YES